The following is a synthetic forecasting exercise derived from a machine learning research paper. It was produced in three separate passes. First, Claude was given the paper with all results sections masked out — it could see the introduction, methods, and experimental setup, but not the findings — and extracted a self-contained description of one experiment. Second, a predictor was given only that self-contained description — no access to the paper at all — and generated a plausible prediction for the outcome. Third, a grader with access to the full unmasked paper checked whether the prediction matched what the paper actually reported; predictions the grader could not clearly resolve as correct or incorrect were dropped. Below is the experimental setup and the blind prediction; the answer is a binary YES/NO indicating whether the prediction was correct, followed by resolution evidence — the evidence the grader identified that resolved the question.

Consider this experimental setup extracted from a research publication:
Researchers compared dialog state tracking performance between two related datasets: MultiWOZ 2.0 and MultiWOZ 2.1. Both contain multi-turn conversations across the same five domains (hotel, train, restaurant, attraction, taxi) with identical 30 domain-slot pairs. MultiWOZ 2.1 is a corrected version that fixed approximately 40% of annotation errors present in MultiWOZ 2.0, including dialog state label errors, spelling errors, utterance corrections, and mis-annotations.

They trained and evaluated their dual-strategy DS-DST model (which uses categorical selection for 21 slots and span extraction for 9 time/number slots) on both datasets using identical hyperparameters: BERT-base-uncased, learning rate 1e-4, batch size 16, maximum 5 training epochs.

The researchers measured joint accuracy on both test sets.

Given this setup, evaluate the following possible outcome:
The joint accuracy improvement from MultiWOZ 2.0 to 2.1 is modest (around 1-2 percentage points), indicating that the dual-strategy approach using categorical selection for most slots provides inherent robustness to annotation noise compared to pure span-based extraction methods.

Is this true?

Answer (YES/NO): NO